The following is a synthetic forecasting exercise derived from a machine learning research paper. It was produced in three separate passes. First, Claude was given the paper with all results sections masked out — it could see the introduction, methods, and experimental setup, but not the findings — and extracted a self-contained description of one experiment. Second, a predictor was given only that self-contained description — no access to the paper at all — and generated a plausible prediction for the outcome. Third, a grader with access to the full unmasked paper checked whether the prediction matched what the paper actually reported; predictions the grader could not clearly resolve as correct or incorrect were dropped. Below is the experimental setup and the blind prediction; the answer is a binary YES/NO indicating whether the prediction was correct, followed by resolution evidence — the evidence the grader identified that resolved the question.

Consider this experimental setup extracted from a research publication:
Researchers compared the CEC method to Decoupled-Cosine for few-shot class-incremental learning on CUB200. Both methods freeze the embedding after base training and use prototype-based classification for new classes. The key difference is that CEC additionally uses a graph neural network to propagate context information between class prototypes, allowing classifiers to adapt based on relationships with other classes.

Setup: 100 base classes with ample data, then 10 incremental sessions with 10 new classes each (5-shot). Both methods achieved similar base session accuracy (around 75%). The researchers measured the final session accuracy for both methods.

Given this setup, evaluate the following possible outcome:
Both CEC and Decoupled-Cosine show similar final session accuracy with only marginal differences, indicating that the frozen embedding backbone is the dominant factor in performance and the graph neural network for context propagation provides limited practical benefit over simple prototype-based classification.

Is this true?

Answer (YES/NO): NO